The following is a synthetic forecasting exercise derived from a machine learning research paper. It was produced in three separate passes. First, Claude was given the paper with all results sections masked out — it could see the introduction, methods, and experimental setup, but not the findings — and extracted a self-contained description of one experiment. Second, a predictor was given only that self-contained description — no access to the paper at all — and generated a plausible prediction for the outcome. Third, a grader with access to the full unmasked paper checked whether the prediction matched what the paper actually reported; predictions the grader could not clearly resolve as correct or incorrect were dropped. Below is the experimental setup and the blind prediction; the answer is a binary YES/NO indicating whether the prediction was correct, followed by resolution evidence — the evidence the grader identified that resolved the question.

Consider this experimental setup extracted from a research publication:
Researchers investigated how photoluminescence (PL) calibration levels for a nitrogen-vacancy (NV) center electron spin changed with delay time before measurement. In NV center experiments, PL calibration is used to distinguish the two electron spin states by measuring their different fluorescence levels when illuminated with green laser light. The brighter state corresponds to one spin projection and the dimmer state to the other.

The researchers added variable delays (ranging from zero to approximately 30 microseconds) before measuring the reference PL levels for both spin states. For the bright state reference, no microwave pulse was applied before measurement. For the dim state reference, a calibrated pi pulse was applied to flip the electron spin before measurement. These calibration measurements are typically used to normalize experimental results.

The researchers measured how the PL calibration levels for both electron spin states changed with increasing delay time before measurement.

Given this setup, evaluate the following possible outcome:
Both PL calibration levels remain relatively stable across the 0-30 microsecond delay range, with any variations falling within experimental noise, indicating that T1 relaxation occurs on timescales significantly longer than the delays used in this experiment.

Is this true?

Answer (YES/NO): NO